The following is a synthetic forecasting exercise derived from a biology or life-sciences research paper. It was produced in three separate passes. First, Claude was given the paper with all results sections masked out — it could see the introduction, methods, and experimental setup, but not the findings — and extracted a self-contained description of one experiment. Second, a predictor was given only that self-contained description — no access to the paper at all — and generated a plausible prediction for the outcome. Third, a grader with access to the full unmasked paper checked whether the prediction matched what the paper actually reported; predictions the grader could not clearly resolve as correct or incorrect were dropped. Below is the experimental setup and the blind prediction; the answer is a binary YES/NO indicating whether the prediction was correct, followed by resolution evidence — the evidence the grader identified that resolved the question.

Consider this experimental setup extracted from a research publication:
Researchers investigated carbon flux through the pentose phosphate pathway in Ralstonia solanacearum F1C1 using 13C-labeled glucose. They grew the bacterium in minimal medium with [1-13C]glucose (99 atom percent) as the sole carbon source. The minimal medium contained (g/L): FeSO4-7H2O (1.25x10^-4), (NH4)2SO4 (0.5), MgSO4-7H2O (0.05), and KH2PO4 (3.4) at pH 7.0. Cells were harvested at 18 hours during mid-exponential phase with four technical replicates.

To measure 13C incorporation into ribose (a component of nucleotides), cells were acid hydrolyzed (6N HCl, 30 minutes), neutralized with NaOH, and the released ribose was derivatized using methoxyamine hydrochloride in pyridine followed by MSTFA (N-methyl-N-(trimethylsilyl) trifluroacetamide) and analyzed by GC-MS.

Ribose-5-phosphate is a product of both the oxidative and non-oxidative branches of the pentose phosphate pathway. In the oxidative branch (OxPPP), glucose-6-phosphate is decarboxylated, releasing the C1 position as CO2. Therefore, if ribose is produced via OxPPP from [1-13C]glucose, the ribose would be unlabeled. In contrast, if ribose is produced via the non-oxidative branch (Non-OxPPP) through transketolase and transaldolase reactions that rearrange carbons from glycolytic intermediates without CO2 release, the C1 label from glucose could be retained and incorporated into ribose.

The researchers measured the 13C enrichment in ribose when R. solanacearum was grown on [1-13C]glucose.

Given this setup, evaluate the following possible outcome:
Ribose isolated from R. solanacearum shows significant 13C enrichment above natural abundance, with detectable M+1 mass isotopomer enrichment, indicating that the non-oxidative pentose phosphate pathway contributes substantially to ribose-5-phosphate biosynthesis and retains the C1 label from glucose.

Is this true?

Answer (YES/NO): YES